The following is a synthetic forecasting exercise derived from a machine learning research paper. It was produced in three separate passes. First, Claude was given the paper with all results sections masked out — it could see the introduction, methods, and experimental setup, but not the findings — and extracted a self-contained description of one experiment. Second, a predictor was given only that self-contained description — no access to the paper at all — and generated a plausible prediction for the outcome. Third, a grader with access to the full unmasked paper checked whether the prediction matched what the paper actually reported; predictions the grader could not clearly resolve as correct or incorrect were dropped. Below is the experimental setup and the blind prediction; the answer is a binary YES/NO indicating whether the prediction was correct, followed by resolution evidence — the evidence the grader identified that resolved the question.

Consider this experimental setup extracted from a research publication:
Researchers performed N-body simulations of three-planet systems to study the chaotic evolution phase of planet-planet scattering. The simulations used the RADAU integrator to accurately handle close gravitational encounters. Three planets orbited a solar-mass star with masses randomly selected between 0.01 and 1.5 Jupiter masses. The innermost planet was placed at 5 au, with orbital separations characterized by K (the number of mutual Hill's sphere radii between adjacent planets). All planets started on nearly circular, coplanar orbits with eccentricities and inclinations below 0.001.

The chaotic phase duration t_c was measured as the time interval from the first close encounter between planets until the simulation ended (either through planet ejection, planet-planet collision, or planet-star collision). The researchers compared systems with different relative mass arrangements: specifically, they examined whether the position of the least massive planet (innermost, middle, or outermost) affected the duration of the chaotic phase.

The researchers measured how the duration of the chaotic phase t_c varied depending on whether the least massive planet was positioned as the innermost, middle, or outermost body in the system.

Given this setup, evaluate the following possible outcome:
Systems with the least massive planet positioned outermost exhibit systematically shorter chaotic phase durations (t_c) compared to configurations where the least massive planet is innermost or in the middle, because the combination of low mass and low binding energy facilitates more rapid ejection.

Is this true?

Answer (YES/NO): YES